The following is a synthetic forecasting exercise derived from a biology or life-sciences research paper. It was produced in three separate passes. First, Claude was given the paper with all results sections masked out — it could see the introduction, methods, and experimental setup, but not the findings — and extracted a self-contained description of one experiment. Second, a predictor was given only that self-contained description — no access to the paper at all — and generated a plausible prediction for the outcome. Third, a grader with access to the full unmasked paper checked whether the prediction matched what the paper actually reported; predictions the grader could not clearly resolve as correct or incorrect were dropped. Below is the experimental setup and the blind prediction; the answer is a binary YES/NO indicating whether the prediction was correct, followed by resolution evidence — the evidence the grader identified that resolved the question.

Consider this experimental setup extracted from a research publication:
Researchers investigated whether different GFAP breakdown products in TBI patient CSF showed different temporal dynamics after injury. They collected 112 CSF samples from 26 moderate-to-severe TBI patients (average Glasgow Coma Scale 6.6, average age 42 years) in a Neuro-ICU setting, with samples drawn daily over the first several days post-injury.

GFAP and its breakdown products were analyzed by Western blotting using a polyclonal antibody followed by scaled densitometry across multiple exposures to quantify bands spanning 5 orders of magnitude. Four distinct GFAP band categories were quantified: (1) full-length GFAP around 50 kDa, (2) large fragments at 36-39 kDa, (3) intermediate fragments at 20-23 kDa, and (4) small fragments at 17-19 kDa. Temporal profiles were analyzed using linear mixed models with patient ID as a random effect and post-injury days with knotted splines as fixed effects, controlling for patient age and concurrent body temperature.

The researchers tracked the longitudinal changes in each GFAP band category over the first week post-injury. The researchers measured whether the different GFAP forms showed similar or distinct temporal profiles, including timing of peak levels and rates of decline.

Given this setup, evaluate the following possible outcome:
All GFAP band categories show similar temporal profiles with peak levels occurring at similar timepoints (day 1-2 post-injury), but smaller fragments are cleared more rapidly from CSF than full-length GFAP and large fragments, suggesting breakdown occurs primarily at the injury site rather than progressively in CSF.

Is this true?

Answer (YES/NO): NO